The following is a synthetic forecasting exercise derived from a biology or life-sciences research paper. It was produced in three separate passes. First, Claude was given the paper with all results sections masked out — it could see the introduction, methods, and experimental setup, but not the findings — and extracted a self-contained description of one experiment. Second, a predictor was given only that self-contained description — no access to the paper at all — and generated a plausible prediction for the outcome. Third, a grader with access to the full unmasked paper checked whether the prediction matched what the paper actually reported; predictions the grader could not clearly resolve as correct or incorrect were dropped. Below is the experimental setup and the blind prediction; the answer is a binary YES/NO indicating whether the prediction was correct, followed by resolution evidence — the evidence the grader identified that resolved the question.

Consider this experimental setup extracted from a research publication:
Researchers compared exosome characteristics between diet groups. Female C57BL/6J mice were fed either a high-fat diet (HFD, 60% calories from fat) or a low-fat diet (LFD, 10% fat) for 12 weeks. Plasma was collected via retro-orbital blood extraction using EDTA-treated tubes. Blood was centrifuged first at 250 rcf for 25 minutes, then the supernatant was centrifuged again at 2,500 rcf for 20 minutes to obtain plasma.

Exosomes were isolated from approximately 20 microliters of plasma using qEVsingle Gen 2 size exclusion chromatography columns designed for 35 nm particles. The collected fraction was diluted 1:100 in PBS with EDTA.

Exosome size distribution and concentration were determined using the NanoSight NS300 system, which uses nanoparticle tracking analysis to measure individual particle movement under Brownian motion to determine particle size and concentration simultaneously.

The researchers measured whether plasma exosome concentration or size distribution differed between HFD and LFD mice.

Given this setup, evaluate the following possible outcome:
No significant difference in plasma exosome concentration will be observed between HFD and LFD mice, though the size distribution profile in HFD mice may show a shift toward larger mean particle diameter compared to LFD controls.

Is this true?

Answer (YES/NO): NO